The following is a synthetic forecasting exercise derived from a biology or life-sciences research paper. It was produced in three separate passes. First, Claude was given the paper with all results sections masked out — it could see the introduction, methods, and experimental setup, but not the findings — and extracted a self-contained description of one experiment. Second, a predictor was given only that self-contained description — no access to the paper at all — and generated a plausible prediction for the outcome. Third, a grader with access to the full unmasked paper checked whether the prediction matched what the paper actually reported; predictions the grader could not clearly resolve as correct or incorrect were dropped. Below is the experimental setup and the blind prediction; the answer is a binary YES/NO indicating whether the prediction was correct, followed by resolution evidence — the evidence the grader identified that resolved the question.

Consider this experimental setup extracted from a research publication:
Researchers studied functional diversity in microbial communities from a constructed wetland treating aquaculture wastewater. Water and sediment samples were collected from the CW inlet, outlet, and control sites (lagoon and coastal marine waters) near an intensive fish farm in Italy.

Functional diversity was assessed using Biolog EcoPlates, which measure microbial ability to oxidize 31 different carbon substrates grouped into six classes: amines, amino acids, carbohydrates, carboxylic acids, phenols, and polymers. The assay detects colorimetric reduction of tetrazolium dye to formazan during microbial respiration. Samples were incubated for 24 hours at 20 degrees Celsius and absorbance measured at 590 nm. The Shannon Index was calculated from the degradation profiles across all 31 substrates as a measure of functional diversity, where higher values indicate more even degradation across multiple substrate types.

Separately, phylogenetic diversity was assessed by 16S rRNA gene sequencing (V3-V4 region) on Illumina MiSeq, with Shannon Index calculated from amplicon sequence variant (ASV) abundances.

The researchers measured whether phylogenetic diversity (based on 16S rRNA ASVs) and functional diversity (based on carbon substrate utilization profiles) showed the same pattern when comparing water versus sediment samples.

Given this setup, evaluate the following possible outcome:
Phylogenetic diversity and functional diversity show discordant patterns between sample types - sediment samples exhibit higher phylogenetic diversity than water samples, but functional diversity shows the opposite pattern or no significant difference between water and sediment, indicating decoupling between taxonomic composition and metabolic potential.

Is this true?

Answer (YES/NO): NO